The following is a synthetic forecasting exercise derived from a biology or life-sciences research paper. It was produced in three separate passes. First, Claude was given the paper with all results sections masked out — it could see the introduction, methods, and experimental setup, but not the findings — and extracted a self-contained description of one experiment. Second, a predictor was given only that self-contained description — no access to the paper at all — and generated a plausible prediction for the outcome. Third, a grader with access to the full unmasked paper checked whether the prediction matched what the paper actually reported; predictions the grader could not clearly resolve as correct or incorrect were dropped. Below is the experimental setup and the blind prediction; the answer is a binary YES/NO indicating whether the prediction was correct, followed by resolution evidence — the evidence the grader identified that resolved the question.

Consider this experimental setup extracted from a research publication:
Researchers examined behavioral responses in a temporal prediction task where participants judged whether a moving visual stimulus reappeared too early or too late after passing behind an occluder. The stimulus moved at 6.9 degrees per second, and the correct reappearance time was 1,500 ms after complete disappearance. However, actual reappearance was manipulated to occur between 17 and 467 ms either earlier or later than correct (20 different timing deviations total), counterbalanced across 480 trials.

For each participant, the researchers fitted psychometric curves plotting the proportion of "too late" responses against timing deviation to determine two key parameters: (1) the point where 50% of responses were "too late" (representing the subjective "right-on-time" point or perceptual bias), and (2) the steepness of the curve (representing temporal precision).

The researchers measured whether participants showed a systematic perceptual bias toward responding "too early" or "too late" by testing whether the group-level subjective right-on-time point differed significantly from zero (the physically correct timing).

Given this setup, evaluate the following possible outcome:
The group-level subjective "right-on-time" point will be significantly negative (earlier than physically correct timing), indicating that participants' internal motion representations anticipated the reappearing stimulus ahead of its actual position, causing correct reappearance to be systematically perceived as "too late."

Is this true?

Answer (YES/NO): NO